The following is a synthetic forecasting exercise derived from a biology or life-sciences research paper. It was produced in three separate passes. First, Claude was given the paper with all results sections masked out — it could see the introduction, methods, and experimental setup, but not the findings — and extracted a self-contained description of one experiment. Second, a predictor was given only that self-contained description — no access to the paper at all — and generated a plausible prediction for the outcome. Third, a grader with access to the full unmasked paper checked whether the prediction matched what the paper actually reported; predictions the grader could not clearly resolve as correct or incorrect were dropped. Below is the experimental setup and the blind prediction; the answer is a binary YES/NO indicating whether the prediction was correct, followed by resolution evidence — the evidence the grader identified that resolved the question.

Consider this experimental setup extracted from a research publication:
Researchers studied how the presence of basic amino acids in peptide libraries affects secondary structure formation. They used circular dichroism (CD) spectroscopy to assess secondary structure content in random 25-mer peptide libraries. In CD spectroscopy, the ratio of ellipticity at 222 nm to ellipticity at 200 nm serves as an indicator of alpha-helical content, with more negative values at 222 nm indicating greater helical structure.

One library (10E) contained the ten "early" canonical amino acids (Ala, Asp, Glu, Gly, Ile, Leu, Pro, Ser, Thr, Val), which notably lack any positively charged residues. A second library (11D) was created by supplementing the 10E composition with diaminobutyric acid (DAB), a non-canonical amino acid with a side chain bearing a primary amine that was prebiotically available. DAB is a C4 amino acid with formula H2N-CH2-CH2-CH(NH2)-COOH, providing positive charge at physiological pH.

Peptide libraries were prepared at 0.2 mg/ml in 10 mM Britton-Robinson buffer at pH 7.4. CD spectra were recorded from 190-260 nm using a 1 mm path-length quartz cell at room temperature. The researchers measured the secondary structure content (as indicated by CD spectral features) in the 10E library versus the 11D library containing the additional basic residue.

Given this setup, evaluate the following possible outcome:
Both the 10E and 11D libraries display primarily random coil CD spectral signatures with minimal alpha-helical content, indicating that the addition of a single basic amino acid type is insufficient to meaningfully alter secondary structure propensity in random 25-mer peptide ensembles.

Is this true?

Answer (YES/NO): NO